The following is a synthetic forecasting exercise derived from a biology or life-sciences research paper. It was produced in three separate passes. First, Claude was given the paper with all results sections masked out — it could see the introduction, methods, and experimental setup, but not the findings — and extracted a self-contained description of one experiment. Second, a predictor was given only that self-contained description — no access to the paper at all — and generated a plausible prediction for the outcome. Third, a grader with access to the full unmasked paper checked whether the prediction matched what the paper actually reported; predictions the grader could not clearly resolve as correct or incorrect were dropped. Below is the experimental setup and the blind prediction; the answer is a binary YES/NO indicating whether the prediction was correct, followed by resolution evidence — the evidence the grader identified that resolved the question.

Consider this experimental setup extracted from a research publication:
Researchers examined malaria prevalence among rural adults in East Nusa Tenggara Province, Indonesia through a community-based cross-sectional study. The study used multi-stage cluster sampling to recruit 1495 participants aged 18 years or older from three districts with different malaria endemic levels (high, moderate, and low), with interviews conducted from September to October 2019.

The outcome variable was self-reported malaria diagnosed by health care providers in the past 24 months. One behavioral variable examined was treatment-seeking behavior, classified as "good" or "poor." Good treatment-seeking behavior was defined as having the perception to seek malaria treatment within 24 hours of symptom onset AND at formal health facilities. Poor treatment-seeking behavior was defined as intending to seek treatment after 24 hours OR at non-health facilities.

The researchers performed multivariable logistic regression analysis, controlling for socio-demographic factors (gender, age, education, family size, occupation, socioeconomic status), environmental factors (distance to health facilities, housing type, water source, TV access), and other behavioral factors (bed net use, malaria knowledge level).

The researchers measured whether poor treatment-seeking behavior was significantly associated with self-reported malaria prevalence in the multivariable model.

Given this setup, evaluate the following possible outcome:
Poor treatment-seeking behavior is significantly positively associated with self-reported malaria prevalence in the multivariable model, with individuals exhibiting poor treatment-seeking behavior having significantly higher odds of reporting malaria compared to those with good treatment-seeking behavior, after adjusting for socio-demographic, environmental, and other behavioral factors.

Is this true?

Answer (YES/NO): NO